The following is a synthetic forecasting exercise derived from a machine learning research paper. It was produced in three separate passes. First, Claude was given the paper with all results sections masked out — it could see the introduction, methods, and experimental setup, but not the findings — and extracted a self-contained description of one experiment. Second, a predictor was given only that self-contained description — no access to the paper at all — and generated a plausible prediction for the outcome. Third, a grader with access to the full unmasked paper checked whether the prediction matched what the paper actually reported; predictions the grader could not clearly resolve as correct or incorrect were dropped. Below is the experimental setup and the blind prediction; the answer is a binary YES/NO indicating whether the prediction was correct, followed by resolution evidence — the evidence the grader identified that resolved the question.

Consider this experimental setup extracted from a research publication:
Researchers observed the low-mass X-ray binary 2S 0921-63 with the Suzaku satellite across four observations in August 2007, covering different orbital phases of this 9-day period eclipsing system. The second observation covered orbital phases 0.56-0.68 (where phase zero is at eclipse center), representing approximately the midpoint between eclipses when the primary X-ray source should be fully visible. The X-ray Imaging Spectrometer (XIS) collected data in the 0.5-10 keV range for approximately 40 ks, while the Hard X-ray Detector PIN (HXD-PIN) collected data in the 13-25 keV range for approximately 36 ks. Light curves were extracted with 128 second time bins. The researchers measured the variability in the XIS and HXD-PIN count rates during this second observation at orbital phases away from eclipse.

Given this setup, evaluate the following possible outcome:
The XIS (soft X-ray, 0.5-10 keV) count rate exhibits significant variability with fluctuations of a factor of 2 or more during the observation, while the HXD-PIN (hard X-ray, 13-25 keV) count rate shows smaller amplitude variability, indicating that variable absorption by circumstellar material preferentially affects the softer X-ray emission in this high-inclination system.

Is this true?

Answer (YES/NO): NO